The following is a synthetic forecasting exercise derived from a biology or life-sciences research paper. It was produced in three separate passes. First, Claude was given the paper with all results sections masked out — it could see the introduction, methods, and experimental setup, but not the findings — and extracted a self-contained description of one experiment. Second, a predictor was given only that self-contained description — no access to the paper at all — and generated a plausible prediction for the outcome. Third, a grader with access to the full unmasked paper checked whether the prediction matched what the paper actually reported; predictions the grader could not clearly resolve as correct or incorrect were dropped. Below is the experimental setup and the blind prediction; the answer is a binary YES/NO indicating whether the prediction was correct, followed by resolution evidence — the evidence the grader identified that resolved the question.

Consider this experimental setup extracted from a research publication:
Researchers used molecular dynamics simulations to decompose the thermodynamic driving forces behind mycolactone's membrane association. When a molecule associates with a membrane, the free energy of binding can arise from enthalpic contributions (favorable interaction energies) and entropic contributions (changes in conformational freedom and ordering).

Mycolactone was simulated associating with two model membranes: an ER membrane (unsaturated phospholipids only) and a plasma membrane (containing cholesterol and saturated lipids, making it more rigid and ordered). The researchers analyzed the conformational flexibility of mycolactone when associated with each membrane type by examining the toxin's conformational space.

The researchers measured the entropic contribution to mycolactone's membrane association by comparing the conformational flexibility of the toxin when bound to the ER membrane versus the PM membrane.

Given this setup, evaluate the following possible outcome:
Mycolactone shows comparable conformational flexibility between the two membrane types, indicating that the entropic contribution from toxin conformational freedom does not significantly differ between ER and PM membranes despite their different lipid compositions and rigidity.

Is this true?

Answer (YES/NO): NO